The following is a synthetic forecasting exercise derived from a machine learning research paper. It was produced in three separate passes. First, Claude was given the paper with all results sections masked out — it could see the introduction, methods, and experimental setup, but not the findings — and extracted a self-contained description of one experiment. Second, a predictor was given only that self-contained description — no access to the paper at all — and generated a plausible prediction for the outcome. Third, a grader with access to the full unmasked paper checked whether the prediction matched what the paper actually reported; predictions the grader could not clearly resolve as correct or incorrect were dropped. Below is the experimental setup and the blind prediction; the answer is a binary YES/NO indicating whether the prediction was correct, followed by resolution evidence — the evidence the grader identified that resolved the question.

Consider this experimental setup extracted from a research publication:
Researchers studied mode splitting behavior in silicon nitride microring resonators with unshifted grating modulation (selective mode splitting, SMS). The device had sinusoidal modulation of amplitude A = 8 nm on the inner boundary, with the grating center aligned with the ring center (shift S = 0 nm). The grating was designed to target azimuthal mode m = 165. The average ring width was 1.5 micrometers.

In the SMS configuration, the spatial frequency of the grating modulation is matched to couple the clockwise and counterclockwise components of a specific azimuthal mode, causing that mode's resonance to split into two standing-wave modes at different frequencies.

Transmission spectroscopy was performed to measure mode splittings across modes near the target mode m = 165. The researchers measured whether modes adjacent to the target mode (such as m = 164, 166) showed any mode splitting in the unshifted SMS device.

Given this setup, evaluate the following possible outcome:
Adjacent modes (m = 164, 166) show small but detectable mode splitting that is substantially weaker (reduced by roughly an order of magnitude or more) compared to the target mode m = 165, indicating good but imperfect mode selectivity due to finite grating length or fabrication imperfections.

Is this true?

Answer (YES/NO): NO